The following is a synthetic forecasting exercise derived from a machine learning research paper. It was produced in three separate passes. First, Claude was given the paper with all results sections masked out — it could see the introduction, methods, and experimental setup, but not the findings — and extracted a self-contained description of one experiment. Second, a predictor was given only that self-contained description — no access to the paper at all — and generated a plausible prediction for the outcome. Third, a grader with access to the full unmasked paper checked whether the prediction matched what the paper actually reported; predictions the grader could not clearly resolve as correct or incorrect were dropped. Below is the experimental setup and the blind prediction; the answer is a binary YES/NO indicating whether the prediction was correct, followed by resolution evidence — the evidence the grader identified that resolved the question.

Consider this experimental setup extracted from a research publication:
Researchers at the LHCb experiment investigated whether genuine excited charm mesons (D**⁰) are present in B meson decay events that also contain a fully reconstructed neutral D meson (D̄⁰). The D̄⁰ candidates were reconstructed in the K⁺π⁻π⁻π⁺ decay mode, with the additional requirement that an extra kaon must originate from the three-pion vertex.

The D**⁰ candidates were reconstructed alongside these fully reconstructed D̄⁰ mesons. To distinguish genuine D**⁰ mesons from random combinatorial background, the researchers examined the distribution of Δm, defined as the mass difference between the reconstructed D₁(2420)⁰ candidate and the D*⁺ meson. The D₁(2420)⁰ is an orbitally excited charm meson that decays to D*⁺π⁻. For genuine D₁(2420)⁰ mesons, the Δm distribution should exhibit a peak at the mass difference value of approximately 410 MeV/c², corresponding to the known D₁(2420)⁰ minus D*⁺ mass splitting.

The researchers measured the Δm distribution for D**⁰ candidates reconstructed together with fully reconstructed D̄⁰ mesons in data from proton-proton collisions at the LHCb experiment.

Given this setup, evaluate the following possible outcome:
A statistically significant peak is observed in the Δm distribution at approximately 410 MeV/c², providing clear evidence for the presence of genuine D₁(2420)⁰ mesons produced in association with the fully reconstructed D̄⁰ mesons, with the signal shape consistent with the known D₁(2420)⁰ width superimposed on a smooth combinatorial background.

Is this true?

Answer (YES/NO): NO